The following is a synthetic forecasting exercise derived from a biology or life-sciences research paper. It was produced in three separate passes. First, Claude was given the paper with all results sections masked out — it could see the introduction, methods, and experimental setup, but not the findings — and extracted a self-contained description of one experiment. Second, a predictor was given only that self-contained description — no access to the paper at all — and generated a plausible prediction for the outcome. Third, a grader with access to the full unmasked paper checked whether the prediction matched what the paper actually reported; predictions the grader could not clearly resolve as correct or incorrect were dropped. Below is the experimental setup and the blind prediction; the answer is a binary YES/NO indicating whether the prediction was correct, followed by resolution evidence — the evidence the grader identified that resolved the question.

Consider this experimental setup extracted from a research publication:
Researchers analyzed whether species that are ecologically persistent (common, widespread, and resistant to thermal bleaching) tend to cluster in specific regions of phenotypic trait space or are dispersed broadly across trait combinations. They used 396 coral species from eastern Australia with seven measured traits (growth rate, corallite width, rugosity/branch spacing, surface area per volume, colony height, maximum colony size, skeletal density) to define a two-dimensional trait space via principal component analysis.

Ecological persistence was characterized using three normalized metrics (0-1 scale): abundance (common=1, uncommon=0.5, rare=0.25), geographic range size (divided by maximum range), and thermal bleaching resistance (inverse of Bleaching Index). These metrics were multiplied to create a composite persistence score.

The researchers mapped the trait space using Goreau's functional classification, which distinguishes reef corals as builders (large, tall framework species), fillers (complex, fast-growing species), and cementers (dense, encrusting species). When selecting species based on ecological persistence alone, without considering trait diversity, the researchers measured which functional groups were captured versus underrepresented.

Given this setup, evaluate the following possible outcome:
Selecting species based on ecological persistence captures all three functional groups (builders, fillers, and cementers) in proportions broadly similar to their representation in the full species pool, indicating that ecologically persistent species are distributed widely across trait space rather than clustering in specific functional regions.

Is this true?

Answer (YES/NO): NO